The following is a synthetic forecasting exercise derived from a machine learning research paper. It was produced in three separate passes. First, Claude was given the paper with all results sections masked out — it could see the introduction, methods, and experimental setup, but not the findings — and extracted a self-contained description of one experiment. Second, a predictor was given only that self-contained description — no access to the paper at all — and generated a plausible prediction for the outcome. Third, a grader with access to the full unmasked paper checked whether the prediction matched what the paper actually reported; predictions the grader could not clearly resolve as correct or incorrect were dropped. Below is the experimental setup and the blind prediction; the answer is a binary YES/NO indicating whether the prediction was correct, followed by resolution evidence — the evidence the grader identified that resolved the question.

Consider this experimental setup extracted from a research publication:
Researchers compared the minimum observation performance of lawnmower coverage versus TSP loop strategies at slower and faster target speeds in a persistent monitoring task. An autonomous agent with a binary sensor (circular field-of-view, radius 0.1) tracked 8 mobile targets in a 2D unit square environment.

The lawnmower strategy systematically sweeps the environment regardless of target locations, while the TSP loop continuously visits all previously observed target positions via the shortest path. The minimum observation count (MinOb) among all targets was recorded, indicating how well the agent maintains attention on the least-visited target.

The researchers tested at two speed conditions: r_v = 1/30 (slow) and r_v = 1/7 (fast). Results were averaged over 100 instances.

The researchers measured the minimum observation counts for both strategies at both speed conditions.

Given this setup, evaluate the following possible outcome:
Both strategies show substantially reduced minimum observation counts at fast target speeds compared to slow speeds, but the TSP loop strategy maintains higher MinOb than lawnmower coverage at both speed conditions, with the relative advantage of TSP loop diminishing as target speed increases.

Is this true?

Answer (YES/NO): NO